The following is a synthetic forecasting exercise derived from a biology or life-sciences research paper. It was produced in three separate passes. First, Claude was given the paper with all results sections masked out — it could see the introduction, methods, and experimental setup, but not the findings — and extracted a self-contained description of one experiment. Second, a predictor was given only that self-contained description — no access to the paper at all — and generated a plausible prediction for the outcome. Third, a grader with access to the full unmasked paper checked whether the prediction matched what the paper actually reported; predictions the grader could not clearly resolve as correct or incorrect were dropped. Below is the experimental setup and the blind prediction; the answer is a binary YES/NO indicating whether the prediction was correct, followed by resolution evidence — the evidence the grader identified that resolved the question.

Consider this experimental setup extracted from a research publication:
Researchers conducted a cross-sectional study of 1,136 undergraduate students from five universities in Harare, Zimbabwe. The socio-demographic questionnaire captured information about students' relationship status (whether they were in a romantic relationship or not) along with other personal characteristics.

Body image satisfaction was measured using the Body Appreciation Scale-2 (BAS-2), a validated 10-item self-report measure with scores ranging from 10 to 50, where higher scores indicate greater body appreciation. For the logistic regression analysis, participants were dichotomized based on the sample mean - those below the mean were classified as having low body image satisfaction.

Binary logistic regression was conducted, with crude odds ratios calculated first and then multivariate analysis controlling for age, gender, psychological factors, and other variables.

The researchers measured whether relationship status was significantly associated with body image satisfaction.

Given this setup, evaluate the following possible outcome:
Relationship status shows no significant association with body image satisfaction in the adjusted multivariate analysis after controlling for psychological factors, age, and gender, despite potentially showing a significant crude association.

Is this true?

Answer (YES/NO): NO